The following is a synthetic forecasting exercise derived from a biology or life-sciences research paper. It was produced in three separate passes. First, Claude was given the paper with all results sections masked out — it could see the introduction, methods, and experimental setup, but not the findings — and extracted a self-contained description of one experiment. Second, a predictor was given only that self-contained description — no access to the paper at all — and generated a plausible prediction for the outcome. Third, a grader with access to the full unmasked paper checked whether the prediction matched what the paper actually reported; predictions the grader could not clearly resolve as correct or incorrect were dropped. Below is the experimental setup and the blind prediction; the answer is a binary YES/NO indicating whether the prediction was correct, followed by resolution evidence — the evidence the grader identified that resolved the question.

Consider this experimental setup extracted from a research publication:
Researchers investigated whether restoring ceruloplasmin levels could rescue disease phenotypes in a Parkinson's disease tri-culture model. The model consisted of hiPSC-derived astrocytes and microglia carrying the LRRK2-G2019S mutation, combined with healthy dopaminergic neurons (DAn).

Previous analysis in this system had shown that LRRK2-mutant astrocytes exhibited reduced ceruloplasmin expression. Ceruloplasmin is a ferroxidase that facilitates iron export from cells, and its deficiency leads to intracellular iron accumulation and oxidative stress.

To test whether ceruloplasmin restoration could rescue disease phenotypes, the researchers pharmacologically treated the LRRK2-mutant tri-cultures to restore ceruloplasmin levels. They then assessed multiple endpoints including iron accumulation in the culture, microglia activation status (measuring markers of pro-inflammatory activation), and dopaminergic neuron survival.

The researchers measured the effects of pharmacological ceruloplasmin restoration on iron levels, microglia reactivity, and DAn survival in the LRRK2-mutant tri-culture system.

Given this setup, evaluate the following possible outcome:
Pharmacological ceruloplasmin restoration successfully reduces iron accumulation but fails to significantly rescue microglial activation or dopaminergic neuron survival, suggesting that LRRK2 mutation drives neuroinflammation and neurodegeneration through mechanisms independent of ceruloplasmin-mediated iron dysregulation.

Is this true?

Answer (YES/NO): NO